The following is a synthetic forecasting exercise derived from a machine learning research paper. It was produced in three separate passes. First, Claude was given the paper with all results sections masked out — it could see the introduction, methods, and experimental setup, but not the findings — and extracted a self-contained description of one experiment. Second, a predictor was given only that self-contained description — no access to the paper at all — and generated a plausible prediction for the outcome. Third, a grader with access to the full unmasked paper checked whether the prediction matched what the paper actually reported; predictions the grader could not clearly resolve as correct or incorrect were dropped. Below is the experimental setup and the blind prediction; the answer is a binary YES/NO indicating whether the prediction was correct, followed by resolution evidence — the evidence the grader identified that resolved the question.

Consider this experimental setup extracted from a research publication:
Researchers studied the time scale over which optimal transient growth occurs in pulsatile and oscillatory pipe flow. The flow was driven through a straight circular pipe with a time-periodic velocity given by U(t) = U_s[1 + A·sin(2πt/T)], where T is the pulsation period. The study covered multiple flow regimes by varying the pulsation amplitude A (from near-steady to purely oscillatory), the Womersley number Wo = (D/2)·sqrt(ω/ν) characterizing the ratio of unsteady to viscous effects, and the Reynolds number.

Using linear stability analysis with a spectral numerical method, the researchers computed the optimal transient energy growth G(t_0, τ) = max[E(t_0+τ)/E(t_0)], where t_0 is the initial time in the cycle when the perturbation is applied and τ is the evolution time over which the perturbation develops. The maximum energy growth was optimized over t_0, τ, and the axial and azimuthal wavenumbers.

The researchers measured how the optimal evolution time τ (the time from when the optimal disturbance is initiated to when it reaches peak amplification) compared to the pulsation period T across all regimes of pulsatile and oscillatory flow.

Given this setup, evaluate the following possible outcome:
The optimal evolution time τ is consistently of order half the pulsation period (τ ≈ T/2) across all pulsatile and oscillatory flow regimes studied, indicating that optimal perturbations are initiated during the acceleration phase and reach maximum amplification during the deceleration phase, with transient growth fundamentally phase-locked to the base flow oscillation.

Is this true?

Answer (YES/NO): NO